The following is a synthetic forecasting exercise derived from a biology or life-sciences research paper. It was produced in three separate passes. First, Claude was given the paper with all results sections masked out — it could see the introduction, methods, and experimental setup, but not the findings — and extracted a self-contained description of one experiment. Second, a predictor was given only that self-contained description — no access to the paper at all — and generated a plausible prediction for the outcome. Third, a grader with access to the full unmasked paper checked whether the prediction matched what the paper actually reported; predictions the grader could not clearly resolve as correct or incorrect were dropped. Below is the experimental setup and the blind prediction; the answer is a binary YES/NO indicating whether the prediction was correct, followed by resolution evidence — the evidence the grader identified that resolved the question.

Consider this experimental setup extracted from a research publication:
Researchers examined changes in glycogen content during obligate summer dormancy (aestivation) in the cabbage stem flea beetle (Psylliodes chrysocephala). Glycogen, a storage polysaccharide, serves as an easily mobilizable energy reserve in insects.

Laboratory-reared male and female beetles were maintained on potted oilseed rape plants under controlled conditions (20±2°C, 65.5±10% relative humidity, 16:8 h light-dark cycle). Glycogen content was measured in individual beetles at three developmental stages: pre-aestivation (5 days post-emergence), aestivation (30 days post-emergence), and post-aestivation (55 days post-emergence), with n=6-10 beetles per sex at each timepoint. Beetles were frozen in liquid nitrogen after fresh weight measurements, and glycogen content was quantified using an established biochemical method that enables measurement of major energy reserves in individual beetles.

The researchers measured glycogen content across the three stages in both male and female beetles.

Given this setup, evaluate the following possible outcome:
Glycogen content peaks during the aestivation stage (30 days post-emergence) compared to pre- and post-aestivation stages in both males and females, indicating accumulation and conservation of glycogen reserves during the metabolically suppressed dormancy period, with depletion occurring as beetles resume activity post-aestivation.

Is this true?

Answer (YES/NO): NO